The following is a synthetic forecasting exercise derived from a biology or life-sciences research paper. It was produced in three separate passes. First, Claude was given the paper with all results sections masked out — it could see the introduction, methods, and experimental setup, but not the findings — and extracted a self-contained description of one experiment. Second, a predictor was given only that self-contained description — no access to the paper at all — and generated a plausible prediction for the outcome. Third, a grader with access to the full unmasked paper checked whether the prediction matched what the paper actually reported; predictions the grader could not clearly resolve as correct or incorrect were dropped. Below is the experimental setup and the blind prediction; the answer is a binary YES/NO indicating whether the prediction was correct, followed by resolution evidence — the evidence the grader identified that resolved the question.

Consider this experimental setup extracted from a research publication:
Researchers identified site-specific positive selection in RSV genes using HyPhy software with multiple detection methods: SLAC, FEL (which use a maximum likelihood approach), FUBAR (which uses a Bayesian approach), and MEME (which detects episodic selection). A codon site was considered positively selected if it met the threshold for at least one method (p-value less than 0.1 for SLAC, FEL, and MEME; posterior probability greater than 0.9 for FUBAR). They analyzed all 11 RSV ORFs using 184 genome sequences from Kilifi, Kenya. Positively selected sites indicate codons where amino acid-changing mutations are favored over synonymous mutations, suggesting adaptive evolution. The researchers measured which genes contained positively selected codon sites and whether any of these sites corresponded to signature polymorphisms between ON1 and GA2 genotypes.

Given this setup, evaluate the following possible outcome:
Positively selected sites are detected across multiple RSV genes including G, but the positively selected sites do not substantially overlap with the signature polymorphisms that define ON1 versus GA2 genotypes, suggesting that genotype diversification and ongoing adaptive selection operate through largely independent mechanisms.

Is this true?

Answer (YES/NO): NO